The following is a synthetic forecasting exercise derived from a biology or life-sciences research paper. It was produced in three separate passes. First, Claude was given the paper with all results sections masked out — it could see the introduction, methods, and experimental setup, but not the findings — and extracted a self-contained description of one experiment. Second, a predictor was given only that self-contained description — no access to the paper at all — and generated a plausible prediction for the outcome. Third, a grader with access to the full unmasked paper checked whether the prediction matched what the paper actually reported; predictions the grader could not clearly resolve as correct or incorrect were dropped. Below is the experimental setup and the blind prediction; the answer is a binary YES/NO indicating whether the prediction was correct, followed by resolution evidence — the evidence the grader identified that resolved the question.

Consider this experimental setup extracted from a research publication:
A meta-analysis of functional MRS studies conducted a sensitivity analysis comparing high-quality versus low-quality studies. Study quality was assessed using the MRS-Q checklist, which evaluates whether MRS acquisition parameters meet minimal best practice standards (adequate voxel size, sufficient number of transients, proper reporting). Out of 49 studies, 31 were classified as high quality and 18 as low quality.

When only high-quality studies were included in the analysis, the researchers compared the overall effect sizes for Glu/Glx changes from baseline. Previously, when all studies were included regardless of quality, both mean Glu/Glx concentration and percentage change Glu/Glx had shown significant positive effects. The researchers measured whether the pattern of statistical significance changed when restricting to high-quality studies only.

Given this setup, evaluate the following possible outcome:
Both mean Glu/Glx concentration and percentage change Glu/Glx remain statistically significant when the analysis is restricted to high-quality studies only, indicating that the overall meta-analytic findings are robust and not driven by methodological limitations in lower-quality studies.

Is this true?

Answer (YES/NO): NO